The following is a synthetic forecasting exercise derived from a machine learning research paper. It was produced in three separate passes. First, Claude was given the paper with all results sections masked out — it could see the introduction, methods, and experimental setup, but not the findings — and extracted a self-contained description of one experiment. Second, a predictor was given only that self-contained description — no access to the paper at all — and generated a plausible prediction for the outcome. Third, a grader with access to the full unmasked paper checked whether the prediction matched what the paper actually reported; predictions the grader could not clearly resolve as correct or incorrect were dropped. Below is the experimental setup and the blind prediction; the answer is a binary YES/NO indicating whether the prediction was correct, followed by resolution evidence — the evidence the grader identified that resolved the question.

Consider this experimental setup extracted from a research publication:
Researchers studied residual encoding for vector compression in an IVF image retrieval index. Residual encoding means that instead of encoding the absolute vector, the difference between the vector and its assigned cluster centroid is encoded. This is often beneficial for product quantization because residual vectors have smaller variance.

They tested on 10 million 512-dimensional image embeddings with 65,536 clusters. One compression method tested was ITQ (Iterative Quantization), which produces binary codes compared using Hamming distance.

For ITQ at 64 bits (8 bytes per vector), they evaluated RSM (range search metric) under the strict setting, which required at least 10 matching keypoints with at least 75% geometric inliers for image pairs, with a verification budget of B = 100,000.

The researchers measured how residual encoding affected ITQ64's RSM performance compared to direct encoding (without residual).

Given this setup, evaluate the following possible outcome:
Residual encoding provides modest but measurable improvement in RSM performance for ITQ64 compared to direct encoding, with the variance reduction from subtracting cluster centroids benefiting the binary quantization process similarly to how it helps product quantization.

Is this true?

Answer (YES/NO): NO